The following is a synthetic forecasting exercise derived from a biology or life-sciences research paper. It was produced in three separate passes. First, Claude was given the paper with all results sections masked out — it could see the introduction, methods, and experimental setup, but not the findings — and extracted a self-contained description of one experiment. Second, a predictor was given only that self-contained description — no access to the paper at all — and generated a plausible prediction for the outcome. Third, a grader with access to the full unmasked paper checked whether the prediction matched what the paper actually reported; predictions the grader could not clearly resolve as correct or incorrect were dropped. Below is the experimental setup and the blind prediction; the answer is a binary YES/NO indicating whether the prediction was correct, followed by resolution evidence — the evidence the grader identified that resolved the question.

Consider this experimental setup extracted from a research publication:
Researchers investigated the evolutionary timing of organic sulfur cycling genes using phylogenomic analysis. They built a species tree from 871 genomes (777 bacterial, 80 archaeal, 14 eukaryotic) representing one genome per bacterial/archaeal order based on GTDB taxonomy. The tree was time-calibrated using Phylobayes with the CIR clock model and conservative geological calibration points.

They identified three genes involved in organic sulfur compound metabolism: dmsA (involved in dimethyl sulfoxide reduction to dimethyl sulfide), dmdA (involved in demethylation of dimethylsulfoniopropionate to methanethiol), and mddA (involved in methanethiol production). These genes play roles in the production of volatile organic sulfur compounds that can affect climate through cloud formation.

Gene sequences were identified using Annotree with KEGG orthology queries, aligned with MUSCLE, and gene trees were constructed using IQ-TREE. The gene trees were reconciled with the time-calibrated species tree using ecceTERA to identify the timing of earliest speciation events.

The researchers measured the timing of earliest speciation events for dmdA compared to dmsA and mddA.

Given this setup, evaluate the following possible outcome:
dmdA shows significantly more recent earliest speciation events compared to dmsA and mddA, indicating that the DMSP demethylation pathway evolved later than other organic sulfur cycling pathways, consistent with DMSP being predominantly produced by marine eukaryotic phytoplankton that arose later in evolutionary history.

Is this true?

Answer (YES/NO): NO